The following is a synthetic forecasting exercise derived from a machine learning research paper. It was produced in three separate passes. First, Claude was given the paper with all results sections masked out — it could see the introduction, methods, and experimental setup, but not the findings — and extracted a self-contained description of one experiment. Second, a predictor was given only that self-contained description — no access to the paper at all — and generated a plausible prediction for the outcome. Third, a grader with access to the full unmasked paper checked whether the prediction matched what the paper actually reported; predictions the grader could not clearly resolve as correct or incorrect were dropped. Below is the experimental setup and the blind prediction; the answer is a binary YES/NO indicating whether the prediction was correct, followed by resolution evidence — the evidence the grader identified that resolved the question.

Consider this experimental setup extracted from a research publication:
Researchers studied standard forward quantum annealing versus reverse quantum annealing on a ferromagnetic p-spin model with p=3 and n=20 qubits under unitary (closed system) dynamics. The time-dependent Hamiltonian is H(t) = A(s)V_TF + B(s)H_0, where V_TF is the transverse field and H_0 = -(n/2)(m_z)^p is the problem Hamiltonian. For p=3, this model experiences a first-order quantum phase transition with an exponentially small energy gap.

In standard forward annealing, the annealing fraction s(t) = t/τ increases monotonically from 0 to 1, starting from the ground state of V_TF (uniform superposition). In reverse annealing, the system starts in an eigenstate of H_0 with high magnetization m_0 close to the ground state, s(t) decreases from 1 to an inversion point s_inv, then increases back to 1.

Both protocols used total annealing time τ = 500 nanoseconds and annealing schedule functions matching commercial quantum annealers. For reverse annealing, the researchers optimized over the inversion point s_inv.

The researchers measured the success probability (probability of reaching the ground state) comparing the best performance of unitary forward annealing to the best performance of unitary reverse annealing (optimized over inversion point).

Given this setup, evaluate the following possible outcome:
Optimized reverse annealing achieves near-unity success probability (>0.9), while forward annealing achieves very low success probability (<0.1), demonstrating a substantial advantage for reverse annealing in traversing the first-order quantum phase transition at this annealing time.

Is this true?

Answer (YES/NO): NO